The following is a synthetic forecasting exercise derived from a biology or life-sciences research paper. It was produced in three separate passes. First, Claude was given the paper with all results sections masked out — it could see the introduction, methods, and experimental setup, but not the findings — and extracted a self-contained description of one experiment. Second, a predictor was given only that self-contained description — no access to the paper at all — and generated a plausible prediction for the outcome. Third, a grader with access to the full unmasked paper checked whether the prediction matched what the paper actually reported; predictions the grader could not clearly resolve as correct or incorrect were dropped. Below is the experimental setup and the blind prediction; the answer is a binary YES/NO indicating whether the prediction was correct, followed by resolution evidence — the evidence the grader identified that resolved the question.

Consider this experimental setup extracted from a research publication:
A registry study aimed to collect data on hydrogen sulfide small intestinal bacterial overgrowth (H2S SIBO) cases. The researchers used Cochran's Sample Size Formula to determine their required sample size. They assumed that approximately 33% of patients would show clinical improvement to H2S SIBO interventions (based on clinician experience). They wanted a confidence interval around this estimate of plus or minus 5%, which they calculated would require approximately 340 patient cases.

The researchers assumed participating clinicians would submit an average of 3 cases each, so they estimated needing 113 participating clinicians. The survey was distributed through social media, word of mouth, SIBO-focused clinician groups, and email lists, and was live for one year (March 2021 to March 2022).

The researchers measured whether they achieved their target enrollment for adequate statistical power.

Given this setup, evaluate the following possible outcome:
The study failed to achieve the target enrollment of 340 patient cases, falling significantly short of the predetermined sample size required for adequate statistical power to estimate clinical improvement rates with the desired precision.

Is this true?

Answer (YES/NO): YES